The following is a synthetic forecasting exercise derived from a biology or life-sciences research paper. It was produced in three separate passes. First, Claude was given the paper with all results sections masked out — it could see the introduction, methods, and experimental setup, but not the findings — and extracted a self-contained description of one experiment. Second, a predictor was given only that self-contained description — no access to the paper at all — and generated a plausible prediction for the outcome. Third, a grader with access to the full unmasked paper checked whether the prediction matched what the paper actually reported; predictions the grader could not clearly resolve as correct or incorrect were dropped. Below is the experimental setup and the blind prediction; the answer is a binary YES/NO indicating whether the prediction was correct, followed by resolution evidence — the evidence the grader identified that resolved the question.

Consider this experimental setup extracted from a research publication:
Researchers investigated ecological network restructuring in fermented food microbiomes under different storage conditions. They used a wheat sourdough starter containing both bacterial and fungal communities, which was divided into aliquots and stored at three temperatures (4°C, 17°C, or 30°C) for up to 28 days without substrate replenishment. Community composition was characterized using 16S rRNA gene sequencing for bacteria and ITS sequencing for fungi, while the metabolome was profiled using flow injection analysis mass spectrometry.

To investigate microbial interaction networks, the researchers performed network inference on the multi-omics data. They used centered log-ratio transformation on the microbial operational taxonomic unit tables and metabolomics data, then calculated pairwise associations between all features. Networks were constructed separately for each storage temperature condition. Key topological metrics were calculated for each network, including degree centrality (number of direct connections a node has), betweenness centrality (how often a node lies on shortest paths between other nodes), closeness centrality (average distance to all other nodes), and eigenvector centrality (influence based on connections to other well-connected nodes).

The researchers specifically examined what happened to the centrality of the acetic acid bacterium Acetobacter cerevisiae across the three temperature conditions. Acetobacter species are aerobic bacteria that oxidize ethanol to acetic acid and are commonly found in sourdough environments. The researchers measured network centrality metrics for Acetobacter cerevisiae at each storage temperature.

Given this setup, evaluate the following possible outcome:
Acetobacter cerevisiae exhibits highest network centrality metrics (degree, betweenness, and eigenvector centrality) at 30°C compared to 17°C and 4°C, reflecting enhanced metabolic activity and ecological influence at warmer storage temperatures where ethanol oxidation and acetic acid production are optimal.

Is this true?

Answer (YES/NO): YES